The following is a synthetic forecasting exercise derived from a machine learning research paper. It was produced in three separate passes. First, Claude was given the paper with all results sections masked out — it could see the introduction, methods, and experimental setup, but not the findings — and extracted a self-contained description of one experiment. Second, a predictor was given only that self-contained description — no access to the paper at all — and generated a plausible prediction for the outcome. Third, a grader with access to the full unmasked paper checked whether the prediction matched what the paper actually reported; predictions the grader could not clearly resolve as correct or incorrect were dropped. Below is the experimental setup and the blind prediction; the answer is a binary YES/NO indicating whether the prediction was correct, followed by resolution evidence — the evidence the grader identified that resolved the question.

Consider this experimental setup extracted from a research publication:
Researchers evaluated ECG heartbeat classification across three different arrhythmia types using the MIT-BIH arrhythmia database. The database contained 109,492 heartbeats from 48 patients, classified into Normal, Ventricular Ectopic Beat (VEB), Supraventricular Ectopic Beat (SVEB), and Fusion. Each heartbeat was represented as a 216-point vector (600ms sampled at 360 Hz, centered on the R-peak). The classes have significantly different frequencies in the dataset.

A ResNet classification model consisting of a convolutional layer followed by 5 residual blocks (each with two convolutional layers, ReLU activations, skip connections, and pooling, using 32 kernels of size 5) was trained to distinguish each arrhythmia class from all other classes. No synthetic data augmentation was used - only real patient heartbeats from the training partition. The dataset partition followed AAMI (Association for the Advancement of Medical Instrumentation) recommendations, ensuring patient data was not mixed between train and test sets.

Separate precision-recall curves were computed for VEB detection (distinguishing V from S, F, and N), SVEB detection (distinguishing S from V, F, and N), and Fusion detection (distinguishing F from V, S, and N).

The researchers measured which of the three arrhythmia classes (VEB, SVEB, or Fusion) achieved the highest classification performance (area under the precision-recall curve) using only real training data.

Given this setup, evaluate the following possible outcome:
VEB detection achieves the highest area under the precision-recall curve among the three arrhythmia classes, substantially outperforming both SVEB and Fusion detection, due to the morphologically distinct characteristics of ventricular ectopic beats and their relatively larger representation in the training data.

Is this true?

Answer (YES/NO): YES